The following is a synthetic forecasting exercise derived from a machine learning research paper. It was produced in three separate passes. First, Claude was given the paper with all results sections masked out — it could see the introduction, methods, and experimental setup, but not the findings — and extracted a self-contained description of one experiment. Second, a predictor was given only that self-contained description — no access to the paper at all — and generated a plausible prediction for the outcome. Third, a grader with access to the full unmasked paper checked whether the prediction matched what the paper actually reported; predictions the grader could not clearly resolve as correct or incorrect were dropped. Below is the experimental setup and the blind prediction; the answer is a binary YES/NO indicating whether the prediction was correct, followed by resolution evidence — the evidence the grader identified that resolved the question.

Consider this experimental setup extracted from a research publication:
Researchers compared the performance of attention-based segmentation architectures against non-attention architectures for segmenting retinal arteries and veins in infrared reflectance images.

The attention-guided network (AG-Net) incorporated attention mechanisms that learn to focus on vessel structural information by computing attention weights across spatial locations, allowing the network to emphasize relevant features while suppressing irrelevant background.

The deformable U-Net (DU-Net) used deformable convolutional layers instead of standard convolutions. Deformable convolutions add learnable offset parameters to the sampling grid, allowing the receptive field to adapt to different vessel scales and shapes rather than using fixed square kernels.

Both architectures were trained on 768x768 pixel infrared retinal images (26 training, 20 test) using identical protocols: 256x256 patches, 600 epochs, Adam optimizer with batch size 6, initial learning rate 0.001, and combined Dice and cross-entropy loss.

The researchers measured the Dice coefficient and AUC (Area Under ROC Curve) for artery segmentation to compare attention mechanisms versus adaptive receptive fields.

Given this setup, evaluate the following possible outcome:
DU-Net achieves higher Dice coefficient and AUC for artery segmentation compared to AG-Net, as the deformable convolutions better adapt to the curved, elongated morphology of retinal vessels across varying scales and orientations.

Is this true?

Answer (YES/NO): NO